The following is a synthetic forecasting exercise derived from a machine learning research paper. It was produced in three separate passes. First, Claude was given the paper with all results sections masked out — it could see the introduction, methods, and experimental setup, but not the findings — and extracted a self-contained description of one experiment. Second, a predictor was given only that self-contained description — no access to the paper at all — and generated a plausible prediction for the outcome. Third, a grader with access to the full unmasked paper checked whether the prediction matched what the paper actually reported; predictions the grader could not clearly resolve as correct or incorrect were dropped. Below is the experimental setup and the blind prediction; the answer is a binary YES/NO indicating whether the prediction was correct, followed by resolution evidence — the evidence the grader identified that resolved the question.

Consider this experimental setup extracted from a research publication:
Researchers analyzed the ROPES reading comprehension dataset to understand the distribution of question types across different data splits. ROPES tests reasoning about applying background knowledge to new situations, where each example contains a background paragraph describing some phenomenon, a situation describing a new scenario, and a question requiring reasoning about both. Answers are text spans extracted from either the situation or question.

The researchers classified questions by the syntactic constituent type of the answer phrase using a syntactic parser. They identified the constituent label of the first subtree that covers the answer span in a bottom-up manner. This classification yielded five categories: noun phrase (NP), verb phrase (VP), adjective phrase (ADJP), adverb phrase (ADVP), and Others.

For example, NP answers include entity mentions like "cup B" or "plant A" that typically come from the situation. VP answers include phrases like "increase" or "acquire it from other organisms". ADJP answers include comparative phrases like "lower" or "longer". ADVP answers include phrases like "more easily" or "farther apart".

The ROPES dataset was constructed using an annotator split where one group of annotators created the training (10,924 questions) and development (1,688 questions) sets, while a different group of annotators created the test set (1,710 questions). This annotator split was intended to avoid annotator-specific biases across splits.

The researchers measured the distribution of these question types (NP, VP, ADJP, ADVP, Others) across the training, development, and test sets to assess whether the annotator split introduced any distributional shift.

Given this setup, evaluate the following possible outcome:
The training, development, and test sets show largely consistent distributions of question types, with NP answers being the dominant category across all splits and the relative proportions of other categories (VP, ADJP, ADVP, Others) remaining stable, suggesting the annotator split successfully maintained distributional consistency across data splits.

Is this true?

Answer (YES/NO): NO